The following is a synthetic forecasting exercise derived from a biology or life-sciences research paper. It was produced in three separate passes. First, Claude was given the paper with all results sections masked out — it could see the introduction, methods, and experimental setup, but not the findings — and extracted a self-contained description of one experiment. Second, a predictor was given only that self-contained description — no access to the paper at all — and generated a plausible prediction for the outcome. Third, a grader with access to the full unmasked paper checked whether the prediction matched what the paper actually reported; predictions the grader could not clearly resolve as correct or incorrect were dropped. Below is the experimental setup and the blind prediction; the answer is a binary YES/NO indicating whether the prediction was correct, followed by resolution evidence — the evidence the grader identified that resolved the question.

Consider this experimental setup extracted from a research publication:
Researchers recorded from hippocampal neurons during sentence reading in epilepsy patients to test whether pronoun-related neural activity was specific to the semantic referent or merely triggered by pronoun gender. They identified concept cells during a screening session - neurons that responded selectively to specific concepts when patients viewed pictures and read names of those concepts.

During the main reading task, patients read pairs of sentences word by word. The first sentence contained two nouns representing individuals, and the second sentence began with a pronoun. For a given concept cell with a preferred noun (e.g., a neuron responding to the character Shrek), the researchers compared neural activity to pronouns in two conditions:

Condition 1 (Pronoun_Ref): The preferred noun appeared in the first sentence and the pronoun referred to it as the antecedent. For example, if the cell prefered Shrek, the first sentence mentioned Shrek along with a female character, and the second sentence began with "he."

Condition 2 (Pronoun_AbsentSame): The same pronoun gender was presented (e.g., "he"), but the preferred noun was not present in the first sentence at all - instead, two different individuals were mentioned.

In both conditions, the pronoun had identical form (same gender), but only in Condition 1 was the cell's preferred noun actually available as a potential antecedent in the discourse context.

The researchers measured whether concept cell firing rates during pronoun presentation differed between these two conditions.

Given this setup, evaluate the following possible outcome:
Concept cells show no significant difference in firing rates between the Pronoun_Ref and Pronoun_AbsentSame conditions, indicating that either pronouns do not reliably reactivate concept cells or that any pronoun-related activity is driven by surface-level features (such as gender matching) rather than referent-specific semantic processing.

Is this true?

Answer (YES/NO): NO